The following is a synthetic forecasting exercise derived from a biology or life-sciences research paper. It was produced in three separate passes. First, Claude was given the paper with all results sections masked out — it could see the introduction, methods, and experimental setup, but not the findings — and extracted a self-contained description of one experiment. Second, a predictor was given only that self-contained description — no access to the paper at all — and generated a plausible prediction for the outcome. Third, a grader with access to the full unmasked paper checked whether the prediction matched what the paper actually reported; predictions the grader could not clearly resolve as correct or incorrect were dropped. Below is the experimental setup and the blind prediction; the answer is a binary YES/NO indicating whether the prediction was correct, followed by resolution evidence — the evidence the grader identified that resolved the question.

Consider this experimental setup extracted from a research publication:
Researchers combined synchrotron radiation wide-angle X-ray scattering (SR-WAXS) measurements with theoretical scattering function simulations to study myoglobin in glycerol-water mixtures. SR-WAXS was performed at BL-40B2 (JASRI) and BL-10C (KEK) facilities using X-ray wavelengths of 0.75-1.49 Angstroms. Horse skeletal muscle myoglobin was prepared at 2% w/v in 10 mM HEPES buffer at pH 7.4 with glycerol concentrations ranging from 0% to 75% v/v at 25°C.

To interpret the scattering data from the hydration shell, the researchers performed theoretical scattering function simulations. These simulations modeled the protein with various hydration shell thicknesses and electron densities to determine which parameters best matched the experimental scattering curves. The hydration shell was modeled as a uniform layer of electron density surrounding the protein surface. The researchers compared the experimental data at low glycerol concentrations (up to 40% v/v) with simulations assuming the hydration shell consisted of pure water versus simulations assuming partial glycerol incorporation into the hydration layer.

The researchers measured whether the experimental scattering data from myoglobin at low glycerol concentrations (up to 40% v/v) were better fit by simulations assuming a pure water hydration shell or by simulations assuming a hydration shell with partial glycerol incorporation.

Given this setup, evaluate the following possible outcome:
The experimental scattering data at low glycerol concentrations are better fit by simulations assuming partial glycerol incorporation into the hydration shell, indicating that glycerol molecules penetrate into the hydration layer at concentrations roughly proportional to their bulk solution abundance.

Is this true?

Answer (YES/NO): NO